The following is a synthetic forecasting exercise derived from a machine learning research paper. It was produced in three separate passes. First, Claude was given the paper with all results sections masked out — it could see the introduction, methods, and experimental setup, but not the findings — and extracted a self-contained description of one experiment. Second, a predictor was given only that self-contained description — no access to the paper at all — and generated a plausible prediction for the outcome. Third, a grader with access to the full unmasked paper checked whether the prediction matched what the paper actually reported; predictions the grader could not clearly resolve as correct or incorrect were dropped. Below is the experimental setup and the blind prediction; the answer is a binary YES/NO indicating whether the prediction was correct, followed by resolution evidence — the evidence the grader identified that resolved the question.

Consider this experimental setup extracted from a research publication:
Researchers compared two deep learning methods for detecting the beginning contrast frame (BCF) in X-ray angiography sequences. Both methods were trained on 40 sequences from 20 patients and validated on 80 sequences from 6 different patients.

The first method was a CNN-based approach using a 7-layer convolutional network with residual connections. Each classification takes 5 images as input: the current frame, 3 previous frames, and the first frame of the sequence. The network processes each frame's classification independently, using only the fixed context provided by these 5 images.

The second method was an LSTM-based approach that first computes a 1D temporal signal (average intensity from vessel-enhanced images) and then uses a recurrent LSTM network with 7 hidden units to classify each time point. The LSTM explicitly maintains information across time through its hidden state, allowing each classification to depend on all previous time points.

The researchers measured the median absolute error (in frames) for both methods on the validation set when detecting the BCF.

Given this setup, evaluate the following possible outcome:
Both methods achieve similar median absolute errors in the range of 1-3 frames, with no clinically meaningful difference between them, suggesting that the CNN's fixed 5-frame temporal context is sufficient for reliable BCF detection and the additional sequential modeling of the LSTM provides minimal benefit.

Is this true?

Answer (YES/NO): YES